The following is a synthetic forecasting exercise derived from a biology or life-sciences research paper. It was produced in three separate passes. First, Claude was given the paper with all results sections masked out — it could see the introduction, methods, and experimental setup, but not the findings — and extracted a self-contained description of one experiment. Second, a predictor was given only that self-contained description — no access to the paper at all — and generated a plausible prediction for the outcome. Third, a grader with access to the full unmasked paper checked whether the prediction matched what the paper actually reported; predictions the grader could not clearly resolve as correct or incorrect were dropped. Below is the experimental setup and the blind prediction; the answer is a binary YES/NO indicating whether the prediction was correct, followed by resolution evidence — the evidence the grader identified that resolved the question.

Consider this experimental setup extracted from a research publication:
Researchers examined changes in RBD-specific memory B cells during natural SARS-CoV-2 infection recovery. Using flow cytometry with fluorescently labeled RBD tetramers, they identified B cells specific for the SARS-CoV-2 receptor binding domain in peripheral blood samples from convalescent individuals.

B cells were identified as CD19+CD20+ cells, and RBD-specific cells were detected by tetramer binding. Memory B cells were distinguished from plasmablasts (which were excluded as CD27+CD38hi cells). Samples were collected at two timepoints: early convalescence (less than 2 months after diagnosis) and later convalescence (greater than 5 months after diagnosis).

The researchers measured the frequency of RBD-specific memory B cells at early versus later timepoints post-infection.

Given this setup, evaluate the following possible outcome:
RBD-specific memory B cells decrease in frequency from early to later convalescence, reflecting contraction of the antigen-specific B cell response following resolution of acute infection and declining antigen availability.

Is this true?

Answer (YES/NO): NO